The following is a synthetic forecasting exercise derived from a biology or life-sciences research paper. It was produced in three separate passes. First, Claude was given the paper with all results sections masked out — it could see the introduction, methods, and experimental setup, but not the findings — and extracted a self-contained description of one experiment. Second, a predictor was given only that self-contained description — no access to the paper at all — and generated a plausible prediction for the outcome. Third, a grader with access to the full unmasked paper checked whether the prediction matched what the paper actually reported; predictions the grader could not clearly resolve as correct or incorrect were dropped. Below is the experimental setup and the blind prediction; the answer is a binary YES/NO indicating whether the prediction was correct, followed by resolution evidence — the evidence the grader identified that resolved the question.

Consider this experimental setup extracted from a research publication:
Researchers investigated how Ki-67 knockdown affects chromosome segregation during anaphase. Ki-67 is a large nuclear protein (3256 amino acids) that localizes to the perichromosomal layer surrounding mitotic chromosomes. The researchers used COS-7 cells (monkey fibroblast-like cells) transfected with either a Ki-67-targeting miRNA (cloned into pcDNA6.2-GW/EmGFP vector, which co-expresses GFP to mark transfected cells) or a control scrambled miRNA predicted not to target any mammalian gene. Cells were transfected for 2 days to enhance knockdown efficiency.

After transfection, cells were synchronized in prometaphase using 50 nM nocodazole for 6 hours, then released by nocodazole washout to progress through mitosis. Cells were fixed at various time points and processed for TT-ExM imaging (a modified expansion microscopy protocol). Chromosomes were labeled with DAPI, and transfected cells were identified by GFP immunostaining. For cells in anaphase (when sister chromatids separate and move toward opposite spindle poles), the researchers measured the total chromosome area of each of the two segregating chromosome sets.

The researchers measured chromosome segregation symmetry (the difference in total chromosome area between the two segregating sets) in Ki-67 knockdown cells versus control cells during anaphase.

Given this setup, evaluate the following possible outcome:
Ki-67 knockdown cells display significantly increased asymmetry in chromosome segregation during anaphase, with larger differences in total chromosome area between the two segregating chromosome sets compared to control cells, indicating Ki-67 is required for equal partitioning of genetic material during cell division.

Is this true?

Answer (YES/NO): YES